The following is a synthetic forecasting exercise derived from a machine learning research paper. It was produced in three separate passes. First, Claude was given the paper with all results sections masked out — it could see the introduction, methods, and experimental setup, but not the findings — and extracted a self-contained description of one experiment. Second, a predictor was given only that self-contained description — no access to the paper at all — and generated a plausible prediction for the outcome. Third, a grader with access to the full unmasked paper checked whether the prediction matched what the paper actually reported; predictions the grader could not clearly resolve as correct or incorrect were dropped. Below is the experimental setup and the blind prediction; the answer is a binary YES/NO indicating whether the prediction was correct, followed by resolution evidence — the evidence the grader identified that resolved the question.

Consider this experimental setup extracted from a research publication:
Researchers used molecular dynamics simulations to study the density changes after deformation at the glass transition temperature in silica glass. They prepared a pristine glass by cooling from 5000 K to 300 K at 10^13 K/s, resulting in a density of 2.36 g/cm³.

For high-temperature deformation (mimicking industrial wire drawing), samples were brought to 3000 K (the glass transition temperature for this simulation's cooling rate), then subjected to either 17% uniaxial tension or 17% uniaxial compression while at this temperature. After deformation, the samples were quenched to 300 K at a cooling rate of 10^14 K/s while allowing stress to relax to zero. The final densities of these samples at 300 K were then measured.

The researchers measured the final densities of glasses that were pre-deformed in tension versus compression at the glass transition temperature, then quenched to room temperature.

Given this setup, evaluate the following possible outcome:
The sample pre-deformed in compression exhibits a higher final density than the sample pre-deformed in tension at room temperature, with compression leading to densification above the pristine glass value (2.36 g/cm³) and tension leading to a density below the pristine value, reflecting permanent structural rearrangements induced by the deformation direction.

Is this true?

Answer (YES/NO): YES